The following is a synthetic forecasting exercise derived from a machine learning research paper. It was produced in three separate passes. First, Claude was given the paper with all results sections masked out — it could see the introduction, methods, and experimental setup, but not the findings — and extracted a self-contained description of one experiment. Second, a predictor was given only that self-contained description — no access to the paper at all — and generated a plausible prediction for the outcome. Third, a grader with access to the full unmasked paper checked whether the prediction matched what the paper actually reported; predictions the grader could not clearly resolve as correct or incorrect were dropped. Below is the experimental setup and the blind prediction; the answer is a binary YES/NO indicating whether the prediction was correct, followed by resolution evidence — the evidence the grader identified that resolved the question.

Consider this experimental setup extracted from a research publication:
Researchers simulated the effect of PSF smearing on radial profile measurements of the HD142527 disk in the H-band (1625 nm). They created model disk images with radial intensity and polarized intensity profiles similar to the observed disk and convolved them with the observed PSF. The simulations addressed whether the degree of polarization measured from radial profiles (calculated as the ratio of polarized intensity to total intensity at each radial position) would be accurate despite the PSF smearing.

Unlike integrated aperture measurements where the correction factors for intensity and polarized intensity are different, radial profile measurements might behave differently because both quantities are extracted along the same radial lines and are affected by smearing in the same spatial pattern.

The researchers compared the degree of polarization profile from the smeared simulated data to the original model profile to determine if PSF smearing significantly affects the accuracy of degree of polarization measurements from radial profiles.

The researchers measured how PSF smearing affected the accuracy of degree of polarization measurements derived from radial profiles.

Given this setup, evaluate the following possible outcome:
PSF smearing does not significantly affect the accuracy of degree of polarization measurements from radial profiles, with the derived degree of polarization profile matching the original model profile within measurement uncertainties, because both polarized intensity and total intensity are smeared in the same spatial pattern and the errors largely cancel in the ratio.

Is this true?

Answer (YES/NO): YES